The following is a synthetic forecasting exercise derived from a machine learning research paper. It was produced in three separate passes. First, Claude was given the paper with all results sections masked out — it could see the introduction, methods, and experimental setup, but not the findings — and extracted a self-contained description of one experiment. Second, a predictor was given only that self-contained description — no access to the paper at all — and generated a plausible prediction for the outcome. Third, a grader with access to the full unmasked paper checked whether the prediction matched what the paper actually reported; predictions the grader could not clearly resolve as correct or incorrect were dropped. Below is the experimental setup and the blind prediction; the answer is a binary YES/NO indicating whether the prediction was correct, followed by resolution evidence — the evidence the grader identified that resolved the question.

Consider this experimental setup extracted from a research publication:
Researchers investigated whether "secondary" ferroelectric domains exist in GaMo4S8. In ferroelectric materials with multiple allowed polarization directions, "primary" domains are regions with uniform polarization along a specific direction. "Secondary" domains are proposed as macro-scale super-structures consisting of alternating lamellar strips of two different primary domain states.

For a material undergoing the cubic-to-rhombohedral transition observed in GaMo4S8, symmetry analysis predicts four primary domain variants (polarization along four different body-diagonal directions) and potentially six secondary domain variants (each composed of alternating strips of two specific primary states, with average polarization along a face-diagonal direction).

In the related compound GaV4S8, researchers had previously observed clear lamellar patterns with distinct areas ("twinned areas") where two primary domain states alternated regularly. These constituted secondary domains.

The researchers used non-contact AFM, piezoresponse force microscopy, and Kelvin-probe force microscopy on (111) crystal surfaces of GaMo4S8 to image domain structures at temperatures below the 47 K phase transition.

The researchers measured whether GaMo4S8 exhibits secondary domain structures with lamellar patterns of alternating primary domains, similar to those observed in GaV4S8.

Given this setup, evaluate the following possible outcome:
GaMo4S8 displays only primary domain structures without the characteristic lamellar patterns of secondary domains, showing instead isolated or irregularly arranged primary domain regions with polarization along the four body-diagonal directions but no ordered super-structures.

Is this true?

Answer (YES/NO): NO